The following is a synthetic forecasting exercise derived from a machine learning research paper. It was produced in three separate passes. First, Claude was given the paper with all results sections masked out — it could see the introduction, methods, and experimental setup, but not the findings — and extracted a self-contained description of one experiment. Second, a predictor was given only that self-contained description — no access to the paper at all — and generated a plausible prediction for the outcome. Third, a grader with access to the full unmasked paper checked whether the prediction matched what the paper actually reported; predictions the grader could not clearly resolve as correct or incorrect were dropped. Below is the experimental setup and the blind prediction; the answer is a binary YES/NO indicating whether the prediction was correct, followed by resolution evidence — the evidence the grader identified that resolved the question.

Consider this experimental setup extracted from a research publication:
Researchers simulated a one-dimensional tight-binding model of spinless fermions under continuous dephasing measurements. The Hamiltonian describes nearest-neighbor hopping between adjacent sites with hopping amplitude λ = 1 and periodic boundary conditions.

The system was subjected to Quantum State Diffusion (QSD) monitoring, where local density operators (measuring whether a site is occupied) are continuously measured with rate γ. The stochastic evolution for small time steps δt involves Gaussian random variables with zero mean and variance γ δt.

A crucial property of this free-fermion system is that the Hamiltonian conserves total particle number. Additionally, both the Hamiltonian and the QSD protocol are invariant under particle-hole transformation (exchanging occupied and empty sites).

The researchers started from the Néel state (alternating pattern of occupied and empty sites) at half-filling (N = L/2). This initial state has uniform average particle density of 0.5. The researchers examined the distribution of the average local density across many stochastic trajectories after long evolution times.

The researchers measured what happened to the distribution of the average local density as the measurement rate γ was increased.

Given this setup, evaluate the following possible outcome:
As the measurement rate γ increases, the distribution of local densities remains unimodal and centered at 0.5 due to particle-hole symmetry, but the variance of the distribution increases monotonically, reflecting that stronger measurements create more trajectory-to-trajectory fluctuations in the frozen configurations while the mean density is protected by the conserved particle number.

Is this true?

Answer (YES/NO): NO